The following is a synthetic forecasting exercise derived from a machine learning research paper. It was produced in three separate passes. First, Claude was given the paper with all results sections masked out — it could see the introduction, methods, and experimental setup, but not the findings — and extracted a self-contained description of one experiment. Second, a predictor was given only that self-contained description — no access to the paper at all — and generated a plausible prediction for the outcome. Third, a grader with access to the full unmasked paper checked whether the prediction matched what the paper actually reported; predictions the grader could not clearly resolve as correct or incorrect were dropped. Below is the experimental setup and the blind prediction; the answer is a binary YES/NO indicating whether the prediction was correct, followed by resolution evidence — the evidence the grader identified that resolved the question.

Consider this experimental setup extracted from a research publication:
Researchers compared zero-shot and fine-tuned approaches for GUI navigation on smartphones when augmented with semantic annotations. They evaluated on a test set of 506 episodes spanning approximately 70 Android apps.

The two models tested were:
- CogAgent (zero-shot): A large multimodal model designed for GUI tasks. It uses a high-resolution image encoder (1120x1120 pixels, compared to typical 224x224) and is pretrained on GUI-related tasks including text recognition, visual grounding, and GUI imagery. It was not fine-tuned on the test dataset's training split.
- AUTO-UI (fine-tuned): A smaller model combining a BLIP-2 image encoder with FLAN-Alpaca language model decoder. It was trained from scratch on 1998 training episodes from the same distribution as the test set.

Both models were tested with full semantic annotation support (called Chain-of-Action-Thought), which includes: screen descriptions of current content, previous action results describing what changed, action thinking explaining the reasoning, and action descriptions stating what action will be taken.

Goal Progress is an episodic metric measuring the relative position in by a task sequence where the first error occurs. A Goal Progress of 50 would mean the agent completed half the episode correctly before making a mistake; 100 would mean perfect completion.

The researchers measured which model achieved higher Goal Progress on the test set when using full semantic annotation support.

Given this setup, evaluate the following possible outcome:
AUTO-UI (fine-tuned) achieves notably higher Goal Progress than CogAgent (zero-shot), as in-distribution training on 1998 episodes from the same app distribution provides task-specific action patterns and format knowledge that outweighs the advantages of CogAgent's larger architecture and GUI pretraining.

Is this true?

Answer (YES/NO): NO